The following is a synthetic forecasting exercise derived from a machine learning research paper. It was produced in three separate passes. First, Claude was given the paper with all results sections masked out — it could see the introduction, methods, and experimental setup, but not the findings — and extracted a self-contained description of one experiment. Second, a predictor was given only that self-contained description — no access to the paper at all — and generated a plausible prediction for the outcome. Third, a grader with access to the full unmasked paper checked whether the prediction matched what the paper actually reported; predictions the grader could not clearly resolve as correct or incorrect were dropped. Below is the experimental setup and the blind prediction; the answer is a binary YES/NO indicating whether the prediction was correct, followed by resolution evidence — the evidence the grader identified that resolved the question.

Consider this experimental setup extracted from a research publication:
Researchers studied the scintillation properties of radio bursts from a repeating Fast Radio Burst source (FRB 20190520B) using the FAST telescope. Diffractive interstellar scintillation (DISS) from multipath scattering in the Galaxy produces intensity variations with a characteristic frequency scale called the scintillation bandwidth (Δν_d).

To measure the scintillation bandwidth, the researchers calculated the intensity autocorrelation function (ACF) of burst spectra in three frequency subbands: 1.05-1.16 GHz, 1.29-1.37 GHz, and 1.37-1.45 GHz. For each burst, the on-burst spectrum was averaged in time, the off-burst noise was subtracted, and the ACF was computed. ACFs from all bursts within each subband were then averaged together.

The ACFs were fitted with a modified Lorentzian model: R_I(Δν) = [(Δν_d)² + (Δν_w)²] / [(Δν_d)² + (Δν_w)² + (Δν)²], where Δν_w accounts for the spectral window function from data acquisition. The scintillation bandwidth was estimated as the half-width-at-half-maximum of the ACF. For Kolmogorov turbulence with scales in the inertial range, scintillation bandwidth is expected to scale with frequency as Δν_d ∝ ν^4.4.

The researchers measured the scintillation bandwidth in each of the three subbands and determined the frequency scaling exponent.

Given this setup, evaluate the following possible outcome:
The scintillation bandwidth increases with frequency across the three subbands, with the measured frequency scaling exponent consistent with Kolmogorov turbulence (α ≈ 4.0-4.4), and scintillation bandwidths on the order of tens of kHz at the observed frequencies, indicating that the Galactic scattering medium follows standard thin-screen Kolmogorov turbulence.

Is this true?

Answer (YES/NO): NO